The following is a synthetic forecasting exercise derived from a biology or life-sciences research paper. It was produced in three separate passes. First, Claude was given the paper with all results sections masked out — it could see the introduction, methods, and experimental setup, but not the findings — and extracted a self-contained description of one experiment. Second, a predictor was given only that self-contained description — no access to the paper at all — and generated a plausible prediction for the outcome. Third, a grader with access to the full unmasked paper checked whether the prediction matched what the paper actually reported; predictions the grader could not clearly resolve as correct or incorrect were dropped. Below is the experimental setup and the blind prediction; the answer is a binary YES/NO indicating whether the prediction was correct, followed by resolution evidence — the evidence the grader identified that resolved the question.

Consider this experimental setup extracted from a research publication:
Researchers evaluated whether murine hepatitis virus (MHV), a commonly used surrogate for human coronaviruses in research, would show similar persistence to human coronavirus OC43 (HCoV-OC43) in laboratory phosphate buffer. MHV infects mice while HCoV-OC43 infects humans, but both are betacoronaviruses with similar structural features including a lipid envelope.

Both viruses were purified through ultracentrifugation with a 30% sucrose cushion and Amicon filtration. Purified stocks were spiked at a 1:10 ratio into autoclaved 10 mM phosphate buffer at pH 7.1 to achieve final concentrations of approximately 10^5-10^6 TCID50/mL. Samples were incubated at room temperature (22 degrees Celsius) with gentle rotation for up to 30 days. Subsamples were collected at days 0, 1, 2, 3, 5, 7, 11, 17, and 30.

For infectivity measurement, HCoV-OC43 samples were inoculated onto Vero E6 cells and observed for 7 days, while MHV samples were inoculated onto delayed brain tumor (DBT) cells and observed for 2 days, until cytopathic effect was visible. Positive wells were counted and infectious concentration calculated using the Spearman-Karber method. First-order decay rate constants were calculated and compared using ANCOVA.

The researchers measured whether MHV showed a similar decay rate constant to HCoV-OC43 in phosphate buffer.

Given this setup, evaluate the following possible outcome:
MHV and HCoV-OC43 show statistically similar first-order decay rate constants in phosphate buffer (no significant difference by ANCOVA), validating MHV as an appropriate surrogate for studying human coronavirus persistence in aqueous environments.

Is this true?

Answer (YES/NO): NO